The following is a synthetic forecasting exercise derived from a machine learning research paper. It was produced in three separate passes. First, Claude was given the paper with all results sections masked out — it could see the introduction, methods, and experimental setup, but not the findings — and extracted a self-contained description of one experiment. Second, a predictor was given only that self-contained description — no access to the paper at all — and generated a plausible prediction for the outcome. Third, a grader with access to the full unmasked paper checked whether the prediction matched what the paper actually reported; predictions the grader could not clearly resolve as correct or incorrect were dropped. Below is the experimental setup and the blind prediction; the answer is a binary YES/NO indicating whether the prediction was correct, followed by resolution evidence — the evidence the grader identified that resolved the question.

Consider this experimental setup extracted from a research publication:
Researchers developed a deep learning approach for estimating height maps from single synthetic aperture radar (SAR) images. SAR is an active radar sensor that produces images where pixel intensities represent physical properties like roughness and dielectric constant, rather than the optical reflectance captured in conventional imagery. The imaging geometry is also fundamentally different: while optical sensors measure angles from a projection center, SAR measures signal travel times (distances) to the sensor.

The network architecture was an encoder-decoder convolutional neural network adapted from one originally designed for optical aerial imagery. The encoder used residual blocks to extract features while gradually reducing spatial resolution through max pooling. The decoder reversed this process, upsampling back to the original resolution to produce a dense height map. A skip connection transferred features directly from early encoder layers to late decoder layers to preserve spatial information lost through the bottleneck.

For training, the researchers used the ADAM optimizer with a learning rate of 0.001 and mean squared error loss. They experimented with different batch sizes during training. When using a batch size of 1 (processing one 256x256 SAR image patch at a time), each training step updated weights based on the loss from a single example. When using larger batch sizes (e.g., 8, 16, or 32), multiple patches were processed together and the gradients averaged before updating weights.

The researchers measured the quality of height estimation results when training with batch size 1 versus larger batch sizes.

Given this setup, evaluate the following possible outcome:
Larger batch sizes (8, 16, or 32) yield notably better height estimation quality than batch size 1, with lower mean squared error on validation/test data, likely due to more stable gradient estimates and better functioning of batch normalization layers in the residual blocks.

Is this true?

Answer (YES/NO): NO